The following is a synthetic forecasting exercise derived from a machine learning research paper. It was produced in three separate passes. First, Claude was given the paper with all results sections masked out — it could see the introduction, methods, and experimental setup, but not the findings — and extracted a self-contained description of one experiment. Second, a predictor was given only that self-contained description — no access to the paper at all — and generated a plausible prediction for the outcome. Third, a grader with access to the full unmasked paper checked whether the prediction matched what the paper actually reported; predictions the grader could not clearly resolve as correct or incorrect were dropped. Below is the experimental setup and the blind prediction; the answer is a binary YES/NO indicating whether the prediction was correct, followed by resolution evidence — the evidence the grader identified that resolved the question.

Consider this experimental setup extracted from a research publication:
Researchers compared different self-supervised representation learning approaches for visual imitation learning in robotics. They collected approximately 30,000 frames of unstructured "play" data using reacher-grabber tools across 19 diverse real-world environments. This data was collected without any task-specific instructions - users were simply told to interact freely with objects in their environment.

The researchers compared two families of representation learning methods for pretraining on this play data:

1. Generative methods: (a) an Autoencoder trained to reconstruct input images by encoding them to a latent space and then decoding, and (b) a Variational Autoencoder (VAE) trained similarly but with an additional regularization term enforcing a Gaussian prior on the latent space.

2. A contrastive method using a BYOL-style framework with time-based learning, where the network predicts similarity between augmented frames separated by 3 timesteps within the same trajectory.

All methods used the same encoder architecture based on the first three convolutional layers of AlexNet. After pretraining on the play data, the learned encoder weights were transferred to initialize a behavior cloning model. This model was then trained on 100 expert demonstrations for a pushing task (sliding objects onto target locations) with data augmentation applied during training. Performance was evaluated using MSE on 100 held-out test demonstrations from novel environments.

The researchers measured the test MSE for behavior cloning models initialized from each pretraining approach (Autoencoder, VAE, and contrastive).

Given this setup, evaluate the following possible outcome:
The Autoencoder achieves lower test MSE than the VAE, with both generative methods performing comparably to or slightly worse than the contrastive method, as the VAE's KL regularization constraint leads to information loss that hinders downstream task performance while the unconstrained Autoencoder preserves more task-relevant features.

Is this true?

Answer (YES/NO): NO